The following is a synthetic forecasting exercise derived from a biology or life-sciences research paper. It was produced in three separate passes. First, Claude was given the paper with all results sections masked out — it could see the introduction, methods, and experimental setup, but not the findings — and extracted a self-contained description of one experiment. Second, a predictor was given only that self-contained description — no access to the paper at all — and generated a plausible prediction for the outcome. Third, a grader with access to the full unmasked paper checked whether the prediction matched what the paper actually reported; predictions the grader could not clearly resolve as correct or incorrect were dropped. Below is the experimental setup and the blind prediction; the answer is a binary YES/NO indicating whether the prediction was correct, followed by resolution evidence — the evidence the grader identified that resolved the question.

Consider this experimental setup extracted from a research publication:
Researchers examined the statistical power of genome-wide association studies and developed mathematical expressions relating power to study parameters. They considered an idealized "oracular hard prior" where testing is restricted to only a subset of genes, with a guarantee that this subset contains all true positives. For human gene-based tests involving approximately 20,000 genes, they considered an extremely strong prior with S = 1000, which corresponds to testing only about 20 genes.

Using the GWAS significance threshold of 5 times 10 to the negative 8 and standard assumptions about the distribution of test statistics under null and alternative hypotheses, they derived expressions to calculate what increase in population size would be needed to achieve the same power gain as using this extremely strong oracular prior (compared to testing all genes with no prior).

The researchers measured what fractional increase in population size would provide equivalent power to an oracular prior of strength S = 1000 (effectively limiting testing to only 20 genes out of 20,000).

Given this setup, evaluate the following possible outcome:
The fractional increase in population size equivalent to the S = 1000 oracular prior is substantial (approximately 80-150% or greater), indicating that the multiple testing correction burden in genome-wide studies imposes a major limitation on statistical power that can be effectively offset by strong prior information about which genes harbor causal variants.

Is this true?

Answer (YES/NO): NO